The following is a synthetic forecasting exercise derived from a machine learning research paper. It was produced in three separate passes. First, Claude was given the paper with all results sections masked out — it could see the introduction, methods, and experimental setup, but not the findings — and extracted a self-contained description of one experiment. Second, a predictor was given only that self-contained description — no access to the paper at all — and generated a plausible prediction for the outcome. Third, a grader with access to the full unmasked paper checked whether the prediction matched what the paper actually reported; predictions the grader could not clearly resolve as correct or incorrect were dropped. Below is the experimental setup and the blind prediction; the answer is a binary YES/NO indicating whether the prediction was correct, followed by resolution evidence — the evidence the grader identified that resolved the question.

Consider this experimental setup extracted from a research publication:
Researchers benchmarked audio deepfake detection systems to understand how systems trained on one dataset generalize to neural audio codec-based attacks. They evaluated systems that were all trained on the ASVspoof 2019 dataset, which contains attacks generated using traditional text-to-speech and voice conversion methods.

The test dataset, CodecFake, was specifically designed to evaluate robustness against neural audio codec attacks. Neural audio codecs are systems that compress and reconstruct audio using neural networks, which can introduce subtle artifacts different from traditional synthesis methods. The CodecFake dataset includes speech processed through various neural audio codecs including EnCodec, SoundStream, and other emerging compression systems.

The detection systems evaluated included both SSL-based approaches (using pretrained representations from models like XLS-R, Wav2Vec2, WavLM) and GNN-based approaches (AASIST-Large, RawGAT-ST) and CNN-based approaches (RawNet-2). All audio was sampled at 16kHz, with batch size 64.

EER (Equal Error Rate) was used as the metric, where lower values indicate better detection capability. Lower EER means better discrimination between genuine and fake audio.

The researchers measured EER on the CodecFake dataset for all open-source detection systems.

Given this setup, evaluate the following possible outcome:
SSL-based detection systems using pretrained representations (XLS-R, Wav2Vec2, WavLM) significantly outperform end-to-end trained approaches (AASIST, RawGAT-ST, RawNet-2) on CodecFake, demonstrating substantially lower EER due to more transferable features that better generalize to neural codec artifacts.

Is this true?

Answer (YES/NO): NO